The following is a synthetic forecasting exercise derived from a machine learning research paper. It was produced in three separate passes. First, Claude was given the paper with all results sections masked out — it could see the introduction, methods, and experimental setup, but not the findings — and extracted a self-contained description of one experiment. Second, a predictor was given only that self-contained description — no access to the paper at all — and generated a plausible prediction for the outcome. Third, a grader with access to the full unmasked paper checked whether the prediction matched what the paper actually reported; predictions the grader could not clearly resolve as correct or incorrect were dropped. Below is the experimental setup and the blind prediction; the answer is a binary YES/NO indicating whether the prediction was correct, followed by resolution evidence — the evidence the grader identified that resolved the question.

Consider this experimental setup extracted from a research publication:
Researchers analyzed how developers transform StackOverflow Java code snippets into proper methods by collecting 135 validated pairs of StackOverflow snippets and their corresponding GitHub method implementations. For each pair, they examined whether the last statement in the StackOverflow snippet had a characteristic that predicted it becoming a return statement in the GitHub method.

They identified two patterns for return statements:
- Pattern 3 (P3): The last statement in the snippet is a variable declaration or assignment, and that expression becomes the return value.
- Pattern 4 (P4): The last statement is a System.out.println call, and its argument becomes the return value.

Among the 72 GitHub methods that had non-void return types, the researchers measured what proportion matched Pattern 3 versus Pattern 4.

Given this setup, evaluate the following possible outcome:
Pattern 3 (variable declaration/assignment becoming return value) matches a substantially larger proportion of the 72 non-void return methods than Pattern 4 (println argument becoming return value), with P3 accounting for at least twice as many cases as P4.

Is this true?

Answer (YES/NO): YES